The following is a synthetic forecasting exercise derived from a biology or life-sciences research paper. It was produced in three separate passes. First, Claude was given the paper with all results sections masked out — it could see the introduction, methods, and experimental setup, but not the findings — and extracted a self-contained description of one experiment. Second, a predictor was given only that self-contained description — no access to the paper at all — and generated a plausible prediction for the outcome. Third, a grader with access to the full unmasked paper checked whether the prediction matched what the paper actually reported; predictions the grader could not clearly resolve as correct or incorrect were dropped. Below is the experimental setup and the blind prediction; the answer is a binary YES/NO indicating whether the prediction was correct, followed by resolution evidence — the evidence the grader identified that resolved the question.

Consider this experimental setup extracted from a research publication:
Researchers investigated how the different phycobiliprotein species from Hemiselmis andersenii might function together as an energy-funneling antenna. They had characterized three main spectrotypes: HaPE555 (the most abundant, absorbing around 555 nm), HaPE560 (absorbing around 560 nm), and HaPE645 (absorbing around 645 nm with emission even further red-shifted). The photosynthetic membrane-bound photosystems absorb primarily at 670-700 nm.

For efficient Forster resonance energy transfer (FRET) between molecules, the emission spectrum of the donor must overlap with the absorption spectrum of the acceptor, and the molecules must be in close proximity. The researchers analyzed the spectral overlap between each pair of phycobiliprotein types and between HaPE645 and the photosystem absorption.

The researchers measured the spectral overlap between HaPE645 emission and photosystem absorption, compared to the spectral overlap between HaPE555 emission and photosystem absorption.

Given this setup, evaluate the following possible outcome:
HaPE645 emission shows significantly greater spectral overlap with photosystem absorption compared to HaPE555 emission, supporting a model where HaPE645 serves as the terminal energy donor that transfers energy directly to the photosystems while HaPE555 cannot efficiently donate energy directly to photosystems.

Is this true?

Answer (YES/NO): YES